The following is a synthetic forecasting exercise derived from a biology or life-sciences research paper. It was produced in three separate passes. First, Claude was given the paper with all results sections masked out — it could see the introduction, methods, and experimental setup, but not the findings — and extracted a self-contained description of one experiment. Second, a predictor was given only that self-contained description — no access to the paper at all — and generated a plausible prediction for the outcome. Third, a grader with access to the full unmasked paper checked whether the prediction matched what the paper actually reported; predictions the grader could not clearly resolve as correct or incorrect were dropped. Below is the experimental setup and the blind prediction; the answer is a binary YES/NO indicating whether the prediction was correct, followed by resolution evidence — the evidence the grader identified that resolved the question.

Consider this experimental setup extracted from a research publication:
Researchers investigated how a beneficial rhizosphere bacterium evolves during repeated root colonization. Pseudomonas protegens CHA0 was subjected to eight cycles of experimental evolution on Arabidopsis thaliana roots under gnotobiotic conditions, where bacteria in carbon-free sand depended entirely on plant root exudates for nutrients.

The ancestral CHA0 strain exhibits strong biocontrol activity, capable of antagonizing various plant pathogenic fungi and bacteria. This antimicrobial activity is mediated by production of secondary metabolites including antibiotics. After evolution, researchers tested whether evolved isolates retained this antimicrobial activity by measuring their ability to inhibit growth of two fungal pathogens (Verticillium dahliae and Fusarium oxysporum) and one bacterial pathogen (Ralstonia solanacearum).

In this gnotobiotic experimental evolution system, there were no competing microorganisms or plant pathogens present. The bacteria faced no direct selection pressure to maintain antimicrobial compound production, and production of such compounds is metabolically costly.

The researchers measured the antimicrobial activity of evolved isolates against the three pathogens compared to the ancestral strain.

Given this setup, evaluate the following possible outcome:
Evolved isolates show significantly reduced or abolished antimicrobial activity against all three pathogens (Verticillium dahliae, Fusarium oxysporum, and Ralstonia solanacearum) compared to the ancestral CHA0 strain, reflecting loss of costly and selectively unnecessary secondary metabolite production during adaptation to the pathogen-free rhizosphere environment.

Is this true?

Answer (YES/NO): NO